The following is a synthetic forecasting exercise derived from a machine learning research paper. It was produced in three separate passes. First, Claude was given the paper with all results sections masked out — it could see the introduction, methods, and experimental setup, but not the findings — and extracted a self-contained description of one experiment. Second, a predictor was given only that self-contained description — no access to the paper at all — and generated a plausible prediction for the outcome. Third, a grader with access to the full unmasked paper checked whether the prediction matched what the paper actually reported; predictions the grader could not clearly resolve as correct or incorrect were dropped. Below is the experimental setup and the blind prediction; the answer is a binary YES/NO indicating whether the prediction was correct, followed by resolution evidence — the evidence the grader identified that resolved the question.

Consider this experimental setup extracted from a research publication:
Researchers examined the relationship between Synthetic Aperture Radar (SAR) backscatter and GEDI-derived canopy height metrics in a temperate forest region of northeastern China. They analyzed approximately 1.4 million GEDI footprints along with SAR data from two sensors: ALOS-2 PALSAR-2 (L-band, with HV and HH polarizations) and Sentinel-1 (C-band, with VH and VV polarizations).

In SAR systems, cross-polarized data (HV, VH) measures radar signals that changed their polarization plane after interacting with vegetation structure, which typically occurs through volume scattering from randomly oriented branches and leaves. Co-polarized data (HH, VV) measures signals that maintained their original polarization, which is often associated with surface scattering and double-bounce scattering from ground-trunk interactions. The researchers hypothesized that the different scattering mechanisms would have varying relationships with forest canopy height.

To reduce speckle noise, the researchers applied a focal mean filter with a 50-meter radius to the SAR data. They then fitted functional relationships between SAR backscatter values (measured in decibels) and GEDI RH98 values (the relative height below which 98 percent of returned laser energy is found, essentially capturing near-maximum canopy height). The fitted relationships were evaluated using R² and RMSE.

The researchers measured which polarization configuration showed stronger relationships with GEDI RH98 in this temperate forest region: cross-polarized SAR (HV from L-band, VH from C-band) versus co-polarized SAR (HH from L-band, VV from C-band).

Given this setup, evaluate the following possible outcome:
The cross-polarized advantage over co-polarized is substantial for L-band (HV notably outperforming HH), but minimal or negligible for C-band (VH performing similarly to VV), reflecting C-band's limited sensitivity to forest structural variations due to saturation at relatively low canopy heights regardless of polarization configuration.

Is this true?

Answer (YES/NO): NO